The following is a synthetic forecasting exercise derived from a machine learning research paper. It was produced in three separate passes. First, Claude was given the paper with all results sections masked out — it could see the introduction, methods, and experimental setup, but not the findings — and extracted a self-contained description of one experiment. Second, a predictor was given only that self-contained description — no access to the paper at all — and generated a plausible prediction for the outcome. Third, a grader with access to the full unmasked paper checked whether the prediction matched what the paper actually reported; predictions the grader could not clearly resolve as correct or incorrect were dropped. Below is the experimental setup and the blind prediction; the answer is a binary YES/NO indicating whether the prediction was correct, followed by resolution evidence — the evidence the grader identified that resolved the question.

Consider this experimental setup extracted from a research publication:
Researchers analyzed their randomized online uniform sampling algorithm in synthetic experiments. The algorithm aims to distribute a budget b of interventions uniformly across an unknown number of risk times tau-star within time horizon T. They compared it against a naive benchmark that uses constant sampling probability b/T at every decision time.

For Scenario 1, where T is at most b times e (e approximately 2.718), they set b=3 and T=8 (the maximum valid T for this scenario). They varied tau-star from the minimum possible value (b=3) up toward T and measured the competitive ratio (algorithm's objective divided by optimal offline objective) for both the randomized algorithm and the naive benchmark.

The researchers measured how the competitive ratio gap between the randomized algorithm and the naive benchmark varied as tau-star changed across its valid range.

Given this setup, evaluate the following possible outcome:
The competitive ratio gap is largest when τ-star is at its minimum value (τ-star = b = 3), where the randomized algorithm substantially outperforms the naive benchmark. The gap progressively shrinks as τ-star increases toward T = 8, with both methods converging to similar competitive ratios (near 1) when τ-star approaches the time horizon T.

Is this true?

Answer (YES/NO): NO